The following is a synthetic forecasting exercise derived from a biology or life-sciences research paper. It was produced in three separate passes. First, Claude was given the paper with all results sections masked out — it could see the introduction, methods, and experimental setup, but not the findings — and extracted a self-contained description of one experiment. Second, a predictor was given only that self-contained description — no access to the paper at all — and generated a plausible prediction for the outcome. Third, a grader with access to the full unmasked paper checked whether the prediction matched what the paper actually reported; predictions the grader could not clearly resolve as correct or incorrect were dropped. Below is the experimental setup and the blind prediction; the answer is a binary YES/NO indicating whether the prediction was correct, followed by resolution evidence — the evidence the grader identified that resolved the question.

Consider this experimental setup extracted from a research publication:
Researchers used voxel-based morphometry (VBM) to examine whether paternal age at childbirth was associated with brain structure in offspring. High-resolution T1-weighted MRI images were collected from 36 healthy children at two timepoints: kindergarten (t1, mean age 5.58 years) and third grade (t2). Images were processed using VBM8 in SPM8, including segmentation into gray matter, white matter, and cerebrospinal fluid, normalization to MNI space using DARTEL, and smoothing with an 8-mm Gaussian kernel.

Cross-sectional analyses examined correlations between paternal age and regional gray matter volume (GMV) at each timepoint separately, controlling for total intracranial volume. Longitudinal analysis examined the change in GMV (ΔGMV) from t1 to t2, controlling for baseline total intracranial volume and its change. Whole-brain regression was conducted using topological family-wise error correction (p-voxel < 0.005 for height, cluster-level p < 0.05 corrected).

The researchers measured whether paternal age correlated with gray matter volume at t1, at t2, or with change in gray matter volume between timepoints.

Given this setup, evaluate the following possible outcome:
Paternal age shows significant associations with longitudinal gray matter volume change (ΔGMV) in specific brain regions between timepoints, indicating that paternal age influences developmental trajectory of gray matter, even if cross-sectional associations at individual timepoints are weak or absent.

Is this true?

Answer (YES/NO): YES